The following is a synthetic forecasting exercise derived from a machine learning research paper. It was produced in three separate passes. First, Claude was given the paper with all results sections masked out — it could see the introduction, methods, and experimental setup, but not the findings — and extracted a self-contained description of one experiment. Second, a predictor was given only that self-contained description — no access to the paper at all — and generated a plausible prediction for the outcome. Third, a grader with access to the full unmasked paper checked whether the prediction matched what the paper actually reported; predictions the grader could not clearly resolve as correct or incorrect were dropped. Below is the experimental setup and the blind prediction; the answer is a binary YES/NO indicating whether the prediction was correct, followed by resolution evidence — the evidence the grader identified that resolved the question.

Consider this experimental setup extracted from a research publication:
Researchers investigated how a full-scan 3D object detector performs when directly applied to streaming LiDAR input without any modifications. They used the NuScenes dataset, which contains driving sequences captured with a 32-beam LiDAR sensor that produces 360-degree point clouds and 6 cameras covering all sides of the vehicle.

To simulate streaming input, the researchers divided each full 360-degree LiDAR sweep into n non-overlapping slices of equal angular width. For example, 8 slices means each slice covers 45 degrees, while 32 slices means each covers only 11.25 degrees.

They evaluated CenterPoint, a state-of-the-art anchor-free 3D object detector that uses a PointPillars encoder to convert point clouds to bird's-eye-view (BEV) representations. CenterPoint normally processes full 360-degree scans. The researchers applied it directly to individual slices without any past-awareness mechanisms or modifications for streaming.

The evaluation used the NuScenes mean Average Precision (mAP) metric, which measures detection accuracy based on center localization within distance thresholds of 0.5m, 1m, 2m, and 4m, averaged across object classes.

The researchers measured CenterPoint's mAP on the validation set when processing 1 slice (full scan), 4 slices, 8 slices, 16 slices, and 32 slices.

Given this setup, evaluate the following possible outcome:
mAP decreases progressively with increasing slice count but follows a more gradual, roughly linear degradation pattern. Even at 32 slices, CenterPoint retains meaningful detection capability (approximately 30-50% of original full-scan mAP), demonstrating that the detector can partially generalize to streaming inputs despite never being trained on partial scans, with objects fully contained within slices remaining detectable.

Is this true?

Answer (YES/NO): NO